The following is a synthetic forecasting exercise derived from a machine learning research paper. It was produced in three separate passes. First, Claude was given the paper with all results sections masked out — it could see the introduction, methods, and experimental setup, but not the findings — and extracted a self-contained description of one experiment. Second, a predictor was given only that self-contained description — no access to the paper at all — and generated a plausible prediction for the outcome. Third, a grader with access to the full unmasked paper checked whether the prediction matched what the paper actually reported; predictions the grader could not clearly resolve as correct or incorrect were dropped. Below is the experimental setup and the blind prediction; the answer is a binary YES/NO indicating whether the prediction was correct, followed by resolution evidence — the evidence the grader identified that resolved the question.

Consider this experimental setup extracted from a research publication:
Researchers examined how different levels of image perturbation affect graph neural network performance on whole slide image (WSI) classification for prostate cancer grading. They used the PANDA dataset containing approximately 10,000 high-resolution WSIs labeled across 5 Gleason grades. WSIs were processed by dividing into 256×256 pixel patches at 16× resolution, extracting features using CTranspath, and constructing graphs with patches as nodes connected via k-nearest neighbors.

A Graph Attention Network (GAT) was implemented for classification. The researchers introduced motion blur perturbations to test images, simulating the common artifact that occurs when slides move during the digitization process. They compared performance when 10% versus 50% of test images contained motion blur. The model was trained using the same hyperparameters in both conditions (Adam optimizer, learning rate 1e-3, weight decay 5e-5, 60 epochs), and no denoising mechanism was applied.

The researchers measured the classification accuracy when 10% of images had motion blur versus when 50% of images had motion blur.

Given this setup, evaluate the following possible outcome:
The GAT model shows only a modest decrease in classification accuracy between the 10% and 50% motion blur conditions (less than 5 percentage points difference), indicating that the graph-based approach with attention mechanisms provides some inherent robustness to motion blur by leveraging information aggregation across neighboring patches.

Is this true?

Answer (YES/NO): YES